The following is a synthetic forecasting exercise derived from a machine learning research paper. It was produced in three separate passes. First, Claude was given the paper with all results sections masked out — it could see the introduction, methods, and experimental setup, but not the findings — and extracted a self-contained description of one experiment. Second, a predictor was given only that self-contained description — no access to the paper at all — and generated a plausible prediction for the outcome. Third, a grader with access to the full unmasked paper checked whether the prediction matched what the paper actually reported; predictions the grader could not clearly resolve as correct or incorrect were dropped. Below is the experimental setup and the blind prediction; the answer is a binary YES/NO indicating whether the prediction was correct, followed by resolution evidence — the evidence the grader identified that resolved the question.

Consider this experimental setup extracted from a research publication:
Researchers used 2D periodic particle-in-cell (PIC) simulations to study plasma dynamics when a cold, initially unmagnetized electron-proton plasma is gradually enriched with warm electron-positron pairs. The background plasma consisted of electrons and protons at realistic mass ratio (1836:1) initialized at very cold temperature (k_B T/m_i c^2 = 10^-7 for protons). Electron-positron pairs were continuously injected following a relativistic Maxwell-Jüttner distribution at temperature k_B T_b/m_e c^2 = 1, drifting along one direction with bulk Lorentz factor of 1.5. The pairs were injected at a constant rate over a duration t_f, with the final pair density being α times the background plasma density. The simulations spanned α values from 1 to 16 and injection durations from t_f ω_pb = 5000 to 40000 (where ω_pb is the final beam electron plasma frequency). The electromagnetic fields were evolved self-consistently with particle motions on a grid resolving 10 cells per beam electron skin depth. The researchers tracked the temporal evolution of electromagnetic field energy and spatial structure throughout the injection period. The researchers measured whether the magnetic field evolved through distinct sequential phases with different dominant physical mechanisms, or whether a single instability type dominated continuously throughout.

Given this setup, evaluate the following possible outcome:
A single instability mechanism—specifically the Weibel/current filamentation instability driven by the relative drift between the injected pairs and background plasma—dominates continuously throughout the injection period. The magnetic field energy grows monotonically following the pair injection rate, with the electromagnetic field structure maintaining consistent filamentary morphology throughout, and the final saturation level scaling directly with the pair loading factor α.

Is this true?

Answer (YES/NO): NO